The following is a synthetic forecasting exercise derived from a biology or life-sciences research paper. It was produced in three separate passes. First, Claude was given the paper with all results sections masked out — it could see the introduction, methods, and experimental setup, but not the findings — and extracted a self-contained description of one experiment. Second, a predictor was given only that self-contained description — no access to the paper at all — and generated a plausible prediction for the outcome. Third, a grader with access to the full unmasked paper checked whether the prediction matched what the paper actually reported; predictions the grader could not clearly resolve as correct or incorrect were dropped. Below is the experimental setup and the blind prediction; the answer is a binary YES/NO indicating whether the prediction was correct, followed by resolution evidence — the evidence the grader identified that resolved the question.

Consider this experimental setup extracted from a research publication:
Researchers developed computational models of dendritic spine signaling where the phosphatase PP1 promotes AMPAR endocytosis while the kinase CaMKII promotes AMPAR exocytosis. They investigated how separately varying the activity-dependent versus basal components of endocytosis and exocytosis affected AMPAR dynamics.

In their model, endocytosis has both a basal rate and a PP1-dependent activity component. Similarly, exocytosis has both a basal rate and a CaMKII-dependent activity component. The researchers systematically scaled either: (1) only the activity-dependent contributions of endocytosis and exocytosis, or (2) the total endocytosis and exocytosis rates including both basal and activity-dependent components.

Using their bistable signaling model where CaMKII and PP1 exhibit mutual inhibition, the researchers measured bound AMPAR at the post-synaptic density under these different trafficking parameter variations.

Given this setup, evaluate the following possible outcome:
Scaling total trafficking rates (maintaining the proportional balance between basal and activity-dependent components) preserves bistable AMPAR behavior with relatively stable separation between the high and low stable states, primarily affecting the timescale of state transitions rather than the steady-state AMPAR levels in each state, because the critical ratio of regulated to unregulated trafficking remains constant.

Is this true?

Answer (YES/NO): NO